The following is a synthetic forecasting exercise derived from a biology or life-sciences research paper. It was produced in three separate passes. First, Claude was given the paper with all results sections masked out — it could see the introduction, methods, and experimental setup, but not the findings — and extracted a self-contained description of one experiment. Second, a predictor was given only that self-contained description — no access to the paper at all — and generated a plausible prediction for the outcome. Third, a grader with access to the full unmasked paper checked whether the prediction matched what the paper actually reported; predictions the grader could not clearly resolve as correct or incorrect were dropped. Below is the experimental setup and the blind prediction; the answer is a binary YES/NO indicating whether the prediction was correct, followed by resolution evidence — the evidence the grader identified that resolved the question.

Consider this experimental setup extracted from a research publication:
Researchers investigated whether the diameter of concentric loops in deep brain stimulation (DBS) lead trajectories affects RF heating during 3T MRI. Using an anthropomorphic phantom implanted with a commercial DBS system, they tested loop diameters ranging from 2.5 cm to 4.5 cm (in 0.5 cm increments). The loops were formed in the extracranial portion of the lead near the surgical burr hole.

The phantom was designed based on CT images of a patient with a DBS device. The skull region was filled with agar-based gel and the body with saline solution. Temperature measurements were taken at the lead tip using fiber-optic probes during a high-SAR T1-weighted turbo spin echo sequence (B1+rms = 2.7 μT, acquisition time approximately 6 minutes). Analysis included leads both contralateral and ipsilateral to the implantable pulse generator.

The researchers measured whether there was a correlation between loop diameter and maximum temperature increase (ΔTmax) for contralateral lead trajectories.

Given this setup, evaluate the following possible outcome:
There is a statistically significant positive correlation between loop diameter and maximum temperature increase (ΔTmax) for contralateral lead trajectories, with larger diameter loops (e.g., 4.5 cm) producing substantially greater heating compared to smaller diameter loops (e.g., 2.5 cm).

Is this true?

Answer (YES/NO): NO